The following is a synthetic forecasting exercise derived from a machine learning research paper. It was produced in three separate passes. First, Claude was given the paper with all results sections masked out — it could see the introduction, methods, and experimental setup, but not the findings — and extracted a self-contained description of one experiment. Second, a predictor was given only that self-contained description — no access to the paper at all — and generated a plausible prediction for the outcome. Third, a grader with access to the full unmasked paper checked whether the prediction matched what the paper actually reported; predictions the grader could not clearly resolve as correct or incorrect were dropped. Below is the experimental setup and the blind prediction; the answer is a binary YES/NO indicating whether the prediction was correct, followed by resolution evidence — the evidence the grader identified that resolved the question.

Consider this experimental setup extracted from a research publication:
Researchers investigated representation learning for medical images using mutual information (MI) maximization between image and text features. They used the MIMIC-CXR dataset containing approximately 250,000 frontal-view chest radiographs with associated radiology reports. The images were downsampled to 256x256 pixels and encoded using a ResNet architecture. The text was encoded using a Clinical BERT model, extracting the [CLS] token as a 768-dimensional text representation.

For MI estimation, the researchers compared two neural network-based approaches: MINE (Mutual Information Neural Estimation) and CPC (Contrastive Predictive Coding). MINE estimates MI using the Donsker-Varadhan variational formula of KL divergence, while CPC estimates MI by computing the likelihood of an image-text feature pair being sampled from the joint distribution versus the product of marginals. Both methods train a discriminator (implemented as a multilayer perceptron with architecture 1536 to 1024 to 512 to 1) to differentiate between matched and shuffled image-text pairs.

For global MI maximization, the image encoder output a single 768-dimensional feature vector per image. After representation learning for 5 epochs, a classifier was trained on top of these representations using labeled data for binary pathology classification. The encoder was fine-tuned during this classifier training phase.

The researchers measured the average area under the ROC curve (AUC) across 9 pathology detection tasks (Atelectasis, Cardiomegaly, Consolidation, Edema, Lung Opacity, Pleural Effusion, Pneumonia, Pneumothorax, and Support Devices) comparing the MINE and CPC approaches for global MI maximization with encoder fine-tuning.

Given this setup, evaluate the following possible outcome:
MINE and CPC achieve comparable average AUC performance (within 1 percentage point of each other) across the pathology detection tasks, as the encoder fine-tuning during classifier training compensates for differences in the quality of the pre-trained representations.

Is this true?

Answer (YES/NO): NO